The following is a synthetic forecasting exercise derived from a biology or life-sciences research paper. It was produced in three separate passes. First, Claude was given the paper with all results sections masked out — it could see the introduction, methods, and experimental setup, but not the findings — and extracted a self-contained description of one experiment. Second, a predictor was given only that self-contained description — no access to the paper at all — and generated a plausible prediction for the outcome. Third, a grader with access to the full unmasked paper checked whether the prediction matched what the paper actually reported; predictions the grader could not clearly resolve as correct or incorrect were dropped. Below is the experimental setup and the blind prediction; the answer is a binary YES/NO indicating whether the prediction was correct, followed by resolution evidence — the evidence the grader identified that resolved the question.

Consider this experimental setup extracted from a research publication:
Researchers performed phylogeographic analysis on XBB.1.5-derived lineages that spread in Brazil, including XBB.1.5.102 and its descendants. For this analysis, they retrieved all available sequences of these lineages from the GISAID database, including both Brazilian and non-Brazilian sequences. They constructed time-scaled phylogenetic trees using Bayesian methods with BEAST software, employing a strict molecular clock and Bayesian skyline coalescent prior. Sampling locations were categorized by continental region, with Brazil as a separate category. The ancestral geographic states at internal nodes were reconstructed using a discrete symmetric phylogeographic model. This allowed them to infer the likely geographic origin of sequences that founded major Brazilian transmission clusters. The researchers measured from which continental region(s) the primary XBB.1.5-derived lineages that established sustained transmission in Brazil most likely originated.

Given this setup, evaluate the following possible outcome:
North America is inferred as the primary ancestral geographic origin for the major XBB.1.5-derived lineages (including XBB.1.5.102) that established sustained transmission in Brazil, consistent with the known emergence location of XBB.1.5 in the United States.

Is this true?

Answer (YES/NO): NO